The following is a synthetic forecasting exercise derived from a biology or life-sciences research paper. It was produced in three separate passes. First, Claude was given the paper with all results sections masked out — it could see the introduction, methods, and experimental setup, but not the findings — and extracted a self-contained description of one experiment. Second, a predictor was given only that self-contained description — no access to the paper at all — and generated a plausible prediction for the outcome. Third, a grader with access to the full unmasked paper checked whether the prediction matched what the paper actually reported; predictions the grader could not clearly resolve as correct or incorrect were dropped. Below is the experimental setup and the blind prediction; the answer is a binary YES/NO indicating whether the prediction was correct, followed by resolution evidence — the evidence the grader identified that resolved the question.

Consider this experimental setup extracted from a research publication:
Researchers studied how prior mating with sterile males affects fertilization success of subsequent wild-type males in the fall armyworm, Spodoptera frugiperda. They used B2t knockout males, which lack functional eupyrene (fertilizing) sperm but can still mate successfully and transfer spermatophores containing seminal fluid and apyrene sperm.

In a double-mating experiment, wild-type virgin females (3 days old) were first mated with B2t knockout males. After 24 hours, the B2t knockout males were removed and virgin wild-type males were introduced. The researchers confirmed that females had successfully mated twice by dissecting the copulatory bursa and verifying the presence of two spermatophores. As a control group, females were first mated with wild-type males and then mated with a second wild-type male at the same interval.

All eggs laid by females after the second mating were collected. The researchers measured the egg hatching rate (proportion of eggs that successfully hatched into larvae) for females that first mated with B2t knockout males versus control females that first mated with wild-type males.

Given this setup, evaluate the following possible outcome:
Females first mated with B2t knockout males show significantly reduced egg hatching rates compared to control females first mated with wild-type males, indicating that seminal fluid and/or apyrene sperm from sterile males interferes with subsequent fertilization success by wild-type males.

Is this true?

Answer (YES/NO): YES